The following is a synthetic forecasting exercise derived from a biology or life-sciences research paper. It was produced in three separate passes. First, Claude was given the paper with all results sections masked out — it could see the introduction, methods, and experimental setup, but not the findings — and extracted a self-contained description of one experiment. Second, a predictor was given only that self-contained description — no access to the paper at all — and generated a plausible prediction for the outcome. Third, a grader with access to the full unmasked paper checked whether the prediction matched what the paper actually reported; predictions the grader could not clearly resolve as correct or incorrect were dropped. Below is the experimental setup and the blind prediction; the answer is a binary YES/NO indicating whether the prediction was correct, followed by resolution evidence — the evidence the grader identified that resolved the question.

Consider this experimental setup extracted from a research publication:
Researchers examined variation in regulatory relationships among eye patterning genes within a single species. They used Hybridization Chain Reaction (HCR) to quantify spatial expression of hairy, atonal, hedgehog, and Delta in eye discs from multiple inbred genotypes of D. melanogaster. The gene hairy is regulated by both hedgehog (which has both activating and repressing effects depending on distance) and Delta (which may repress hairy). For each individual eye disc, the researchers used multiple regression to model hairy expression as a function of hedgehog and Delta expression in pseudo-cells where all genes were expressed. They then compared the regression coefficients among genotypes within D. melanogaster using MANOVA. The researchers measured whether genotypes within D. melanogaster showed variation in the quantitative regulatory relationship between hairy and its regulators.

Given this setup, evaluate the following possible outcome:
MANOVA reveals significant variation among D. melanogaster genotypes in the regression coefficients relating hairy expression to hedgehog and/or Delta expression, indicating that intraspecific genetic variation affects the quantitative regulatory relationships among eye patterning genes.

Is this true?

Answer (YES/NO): NO